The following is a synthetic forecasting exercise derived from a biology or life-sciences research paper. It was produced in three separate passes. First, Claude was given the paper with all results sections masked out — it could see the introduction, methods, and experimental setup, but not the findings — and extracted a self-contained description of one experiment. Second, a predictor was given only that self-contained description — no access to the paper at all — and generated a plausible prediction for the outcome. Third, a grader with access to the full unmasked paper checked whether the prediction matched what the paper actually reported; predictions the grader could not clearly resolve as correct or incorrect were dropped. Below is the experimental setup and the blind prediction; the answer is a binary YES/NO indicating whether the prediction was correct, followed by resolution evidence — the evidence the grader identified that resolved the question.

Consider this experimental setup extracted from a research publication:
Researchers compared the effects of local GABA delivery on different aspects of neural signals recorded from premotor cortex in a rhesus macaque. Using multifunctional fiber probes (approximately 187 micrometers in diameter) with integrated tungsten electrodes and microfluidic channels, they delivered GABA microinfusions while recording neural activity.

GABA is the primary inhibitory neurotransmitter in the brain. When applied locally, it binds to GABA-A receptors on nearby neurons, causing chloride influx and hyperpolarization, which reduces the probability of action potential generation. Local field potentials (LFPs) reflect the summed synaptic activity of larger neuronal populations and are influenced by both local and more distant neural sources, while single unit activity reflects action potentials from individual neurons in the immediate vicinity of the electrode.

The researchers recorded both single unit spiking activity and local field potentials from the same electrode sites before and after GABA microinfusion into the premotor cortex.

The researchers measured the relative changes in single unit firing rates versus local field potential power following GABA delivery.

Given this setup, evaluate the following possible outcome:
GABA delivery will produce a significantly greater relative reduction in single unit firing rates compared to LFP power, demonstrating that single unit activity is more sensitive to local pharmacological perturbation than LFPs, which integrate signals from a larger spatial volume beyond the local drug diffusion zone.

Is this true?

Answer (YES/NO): YES